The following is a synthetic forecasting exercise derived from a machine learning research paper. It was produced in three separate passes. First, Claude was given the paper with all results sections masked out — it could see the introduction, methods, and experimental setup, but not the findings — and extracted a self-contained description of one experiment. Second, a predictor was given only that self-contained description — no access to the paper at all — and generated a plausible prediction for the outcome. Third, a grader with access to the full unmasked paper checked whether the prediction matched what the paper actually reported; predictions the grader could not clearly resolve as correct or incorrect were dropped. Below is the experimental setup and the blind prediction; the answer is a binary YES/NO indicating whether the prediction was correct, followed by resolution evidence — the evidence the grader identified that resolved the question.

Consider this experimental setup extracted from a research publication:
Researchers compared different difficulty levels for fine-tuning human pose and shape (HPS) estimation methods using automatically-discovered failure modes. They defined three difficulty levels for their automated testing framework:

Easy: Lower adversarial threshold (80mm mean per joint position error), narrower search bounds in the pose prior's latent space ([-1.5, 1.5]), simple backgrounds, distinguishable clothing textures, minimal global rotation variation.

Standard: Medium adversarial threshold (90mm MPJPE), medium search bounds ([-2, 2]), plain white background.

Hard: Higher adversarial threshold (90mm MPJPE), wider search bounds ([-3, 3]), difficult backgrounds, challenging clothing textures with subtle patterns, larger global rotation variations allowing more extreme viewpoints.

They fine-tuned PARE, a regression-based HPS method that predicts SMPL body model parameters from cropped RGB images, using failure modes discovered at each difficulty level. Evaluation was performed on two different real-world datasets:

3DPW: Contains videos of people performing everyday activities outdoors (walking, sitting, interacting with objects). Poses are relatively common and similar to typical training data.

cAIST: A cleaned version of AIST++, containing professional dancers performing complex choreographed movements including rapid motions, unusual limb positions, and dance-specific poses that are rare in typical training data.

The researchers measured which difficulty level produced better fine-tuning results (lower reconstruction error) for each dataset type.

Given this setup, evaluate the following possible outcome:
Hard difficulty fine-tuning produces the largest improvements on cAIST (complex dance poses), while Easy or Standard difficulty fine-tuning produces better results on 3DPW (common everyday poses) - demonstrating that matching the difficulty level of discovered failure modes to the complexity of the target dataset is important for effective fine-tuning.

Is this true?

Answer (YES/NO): YES